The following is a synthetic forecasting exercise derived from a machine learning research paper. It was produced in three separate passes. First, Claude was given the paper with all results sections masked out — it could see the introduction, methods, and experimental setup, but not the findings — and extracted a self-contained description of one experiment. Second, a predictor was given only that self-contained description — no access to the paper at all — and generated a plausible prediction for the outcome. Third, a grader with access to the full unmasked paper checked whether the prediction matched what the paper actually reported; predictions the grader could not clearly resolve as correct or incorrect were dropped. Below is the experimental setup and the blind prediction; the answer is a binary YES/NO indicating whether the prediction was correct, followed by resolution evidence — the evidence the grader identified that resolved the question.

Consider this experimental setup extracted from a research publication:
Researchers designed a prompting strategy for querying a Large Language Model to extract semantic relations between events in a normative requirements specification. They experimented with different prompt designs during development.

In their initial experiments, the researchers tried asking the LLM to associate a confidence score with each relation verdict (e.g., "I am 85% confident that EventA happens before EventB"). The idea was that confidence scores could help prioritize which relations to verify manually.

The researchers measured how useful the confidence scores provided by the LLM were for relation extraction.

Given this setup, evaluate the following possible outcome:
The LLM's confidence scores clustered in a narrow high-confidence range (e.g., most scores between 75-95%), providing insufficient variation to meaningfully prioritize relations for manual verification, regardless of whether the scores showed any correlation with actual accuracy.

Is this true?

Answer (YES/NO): NO